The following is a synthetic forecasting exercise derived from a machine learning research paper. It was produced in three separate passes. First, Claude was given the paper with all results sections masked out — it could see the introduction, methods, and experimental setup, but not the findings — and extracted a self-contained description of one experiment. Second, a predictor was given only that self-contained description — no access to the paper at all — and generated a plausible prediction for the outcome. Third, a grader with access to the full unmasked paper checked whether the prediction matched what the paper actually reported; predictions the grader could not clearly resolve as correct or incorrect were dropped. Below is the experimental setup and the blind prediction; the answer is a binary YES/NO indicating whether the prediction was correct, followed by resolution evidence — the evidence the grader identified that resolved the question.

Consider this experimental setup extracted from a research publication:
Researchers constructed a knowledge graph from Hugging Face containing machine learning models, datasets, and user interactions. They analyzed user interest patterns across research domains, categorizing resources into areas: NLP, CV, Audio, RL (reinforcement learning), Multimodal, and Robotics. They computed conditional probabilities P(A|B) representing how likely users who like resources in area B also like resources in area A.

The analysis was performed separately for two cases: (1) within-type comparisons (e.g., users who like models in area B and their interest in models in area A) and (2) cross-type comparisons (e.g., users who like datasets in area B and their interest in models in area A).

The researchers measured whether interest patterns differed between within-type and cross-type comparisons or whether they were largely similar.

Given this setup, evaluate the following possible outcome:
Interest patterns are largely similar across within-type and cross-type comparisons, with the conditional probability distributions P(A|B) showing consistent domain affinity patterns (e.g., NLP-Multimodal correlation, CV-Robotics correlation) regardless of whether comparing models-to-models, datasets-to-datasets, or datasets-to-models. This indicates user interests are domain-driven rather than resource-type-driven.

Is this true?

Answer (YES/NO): NO